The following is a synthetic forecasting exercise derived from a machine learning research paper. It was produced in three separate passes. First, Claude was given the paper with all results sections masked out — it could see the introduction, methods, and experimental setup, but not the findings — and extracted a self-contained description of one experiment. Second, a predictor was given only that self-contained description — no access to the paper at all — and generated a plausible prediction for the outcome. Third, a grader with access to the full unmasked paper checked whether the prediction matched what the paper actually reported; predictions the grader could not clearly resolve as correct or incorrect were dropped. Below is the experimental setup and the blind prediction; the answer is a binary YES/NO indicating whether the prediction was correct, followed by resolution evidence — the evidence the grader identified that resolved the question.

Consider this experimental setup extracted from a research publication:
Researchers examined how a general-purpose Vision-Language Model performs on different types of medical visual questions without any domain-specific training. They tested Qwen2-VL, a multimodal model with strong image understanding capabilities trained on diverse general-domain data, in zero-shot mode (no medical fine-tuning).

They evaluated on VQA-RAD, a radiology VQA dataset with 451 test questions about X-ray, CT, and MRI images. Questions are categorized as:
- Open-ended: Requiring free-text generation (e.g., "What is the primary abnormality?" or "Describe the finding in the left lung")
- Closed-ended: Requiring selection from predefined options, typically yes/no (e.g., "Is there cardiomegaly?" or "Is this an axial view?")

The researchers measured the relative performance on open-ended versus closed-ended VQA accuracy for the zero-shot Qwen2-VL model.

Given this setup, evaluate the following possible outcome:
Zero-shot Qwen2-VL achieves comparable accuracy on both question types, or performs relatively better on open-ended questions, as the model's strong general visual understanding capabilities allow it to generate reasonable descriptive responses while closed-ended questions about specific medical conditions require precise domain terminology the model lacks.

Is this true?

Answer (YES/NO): NO